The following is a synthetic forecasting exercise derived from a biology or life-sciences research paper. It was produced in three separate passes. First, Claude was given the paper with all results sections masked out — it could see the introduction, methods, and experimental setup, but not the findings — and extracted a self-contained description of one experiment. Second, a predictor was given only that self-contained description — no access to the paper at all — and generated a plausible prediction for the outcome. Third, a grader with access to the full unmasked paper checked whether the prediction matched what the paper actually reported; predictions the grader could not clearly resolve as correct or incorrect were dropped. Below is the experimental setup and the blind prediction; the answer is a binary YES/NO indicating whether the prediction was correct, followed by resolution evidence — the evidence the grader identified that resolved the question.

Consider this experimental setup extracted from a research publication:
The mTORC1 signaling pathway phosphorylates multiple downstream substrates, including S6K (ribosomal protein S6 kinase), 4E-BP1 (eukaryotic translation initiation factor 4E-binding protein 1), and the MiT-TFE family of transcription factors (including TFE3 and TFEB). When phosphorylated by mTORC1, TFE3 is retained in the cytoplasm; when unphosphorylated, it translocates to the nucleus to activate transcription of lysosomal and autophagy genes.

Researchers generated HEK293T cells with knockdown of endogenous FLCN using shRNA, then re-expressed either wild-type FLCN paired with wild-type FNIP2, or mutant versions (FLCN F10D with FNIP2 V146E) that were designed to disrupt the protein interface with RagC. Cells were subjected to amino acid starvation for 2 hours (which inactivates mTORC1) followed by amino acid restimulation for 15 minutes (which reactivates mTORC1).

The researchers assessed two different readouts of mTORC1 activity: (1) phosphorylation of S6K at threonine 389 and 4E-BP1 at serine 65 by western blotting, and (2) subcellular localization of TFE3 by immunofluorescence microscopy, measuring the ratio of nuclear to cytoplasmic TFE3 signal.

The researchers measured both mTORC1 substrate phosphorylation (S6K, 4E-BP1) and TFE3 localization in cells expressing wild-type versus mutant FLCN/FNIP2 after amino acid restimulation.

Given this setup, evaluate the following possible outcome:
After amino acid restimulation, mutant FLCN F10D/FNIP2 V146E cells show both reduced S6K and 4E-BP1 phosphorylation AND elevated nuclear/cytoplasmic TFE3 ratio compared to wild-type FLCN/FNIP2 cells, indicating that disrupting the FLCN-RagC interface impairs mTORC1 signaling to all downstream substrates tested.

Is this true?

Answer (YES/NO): NO